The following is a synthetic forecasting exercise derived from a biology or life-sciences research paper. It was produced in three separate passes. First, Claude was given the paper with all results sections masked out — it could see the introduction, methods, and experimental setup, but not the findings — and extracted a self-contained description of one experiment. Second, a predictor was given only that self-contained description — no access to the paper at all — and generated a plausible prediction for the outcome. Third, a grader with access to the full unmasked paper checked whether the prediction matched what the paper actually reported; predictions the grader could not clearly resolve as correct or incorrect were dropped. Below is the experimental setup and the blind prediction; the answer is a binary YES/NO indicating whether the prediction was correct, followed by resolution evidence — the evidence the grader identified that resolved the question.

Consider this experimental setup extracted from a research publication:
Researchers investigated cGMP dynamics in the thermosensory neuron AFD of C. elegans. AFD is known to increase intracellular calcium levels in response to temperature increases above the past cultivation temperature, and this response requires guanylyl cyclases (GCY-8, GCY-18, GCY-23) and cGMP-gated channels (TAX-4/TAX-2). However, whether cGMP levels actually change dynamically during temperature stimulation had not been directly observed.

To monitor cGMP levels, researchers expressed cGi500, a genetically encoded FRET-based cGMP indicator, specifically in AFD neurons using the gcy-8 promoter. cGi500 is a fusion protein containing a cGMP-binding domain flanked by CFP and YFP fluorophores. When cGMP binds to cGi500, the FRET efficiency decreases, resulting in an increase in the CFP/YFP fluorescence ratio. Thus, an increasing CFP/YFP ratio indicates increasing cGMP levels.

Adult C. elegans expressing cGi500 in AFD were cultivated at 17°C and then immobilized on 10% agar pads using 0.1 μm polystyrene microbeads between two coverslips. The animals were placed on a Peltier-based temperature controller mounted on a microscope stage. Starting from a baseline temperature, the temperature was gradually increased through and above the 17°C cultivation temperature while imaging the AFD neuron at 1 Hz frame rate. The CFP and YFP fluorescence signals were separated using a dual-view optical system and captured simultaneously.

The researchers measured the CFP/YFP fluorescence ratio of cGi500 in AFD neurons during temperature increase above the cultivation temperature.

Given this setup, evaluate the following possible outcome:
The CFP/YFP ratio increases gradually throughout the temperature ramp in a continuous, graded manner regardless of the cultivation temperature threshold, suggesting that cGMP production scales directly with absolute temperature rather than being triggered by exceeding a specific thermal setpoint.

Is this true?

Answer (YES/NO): NO